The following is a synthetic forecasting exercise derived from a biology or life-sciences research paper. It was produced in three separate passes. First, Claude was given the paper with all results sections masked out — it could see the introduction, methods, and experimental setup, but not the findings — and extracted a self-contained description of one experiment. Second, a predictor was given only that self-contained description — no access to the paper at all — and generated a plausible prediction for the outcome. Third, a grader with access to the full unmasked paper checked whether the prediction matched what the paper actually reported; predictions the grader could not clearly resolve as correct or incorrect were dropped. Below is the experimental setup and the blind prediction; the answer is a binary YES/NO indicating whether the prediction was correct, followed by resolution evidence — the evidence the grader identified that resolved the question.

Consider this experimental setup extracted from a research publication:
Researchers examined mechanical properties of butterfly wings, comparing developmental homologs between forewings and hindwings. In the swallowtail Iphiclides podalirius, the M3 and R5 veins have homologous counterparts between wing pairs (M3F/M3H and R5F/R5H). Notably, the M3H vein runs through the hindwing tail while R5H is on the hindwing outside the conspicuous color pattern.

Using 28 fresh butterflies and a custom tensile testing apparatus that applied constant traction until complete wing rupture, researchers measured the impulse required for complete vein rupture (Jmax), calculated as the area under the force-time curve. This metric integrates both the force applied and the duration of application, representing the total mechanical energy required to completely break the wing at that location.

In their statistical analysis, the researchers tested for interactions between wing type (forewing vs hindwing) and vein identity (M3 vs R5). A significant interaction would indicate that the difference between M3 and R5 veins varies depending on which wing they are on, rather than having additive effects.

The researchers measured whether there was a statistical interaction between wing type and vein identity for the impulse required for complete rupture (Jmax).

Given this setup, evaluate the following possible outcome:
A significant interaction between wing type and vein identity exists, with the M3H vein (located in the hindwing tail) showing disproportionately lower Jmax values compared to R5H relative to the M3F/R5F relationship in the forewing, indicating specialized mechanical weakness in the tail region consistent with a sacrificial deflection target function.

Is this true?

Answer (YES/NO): NO